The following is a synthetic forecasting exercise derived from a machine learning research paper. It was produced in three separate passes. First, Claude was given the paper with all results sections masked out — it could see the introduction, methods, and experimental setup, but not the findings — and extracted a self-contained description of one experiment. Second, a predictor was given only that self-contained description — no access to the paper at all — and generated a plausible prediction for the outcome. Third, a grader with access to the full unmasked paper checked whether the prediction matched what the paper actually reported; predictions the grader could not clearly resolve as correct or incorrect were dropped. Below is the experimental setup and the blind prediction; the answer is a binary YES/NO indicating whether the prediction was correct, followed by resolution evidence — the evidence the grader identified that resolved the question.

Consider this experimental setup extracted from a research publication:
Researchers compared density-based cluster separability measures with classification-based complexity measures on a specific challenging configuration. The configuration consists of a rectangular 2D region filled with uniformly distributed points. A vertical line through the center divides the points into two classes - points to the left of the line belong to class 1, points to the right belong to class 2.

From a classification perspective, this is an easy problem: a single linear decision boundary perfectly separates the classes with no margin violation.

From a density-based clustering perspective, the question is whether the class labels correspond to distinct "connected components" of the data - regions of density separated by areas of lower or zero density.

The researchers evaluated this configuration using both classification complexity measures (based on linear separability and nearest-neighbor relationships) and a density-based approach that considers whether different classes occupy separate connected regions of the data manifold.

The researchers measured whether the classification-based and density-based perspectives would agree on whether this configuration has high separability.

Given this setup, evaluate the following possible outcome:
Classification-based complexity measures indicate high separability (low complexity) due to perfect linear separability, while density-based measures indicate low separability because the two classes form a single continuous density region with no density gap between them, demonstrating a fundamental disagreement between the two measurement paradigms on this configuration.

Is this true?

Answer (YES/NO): YES